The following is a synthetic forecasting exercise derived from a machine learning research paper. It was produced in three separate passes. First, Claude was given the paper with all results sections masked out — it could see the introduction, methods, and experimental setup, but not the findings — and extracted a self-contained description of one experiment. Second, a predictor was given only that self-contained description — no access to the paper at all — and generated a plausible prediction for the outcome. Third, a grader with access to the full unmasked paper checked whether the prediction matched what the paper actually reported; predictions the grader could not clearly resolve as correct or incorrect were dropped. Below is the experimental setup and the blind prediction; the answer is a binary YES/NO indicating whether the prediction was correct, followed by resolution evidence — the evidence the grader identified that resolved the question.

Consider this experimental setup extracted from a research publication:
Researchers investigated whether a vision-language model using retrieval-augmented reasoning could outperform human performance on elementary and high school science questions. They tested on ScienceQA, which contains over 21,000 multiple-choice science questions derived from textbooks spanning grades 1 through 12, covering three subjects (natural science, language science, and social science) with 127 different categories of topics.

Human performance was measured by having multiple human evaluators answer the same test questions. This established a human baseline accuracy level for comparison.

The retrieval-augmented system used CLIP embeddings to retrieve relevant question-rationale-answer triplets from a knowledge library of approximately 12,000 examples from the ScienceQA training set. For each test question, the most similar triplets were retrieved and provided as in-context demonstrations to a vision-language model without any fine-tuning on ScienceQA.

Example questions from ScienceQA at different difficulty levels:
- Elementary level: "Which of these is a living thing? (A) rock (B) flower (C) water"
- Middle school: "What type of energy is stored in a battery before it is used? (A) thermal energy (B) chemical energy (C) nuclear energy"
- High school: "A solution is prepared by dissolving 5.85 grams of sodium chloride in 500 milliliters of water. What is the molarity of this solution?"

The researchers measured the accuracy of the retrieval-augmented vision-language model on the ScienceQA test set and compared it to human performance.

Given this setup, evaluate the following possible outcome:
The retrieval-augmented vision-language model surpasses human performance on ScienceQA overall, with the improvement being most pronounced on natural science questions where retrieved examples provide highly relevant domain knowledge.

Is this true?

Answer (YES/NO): NO